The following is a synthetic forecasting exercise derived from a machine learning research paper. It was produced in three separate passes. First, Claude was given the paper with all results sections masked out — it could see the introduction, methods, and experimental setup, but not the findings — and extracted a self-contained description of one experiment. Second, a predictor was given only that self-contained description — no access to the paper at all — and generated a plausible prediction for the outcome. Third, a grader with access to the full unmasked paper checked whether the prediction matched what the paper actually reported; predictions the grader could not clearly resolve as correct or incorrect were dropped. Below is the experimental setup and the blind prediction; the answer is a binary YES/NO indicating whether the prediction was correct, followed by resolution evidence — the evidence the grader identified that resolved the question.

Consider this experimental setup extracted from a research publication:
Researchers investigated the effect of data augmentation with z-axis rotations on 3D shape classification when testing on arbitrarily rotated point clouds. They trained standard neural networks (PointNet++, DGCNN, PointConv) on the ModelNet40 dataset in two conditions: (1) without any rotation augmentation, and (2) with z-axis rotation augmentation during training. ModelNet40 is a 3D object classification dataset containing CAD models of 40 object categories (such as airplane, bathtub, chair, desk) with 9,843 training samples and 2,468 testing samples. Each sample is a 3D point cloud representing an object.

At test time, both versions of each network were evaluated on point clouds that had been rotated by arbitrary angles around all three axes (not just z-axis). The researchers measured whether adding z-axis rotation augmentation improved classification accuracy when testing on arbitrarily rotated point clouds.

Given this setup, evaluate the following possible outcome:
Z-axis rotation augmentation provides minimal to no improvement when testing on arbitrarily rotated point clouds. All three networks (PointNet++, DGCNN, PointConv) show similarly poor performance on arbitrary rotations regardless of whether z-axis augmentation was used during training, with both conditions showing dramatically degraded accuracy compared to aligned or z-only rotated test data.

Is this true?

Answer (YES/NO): YES